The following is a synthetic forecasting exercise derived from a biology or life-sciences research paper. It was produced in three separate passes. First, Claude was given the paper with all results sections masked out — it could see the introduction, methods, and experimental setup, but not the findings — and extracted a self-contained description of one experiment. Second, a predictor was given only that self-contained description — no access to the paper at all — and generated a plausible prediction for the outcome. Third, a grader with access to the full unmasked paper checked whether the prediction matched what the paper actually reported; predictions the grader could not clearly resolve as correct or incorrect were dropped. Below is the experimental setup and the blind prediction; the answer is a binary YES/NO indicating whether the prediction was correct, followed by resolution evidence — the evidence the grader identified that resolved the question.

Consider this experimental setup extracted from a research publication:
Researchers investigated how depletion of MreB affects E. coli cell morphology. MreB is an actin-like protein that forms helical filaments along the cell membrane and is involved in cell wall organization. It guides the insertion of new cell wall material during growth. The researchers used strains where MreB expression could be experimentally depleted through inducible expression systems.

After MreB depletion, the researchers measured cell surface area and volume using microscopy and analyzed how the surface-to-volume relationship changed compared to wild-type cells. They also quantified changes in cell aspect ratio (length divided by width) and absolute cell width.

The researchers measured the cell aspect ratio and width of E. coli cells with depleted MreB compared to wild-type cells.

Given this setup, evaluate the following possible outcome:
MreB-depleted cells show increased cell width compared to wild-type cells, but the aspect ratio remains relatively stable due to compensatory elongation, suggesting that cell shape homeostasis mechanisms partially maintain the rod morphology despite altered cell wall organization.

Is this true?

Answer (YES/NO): NO